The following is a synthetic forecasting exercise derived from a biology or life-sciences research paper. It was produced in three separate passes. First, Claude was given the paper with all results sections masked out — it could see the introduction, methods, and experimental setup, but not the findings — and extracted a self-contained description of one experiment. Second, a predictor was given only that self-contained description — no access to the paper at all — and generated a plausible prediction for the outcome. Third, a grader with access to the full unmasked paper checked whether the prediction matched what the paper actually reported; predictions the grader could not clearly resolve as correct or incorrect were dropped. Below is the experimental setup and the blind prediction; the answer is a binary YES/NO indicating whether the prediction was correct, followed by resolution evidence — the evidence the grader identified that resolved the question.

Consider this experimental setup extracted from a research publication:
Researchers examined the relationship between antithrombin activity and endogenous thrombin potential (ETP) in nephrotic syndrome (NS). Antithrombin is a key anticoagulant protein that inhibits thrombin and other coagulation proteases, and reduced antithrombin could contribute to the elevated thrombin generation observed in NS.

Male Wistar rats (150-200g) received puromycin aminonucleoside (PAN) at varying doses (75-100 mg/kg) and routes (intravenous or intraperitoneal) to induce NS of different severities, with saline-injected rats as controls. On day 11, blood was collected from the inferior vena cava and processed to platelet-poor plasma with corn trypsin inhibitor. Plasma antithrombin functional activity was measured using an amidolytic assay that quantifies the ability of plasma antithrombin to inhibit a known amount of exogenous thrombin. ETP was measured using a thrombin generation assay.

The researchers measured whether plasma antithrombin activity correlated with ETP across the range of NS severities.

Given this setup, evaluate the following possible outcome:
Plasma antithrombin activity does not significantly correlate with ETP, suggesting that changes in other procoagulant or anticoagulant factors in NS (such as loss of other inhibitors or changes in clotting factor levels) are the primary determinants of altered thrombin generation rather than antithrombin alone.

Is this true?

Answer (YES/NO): YES